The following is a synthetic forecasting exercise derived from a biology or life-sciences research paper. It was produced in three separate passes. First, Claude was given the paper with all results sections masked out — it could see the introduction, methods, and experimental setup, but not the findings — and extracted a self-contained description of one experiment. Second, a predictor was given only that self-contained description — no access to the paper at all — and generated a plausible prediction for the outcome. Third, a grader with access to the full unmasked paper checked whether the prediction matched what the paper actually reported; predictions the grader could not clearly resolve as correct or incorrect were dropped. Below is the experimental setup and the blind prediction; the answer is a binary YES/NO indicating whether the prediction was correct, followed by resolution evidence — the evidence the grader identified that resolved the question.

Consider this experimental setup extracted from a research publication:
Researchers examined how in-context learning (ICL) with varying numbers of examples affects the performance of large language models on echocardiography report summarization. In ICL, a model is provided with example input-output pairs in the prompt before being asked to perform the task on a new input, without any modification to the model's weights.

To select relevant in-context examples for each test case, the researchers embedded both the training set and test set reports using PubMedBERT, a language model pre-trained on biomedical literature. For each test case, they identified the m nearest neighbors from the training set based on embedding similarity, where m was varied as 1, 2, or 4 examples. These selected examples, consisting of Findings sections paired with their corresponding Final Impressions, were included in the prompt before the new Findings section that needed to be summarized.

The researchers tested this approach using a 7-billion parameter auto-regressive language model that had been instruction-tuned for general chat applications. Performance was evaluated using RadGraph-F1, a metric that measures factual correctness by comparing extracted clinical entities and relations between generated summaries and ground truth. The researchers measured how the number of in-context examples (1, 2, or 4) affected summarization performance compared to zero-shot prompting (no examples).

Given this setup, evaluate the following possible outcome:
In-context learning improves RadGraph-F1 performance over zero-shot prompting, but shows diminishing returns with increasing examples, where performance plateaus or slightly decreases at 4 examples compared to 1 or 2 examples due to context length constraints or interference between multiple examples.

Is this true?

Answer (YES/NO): NO